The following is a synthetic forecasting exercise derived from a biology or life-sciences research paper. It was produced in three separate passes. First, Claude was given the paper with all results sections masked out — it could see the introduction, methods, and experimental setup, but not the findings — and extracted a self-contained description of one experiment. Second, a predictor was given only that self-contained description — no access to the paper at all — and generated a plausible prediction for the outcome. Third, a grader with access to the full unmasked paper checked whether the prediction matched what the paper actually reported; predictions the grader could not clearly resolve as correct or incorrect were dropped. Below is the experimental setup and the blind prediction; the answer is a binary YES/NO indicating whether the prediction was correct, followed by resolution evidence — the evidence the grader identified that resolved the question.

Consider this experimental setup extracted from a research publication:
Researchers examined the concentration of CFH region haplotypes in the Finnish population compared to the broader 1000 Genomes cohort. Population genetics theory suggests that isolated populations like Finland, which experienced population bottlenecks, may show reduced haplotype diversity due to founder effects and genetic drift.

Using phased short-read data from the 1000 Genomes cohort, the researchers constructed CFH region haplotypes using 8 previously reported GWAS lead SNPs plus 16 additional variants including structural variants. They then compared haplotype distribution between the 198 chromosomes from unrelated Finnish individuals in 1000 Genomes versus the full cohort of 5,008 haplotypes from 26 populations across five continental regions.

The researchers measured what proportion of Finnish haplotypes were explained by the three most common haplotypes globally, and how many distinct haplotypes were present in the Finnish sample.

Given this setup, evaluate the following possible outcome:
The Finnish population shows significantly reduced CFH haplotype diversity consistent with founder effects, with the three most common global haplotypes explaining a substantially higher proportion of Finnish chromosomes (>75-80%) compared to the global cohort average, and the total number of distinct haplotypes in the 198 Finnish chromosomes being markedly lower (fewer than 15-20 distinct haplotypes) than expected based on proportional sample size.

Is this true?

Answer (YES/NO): NO